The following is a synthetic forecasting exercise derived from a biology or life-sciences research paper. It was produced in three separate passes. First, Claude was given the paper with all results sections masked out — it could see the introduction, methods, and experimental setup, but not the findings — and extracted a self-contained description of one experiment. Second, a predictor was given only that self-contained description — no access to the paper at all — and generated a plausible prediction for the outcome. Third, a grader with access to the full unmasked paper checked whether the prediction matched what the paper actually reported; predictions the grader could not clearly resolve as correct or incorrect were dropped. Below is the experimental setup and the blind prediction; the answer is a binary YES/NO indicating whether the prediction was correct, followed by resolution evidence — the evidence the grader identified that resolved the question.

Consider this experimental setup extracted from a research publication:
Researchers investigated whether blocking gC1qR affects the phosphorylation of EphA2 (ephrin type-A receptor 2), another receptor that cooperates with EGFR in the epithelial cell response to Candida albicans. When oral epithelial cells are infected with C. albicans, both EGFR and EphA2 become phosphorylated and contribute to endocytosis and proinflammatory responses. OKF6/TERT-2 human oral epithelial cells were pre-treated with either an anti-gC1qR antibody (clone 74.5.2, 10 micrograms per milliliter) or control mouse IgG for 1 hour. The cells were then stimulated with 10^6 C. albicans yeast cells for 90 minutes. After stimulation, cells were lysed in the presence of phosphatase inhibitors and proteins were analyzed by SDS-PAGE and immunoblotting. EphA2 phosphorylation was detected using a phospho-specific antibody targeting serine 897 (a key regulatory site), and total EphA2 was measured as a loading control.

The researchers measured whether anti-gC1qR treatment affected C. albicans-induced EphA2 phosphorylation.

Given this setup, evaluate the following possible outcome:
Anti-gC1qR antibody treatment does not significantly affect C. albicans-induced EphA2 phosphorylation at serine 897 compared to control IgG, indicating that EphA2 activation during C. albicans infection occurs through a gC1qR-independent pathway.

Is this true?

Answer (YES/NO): NO